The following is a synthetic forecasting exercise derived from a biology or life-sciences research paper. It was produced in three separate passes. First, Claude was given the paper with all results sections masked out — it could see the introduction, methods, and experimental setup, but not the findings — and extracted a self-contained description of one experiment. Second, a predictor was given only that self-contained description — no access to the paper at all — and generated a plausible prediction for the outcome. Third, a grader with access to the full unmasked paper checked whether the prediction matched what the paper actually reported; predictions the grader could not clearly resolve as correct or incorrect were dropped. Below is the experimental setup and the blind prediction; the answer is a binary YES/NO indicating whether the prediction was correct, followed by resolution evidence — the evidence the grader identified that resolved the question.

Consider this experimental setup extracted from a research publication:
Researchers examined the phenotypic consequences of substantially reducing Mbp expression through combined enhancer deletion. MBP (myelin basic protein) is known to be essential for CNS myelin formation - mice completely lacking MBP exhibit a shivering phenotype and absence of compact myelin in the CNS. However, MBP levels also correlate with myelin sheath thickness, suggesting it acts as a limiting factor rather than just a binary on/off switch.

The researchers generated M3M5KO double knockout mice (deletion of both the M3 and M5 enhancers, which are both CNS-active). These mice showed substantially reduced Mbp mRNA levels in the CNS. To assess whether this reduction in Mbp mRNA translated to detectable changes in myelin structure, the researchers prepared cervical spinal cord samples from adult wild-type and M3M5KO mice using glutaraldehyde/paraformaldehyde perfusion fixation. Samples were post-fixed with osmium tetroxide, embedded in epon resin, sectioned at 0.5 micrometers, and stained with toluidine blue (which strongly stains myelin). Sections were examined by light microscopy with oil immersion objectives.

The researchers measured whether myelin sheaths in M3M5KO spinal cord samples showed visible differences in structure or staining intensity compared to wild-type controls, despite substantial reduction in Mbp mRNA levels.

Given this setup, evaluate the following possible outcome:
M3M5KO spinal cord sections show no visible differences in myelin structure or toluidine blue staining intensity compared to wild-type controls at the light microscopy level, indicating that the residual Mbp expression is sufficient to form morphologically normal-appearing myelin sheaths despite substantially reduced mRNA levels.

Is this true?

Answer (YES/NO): NO